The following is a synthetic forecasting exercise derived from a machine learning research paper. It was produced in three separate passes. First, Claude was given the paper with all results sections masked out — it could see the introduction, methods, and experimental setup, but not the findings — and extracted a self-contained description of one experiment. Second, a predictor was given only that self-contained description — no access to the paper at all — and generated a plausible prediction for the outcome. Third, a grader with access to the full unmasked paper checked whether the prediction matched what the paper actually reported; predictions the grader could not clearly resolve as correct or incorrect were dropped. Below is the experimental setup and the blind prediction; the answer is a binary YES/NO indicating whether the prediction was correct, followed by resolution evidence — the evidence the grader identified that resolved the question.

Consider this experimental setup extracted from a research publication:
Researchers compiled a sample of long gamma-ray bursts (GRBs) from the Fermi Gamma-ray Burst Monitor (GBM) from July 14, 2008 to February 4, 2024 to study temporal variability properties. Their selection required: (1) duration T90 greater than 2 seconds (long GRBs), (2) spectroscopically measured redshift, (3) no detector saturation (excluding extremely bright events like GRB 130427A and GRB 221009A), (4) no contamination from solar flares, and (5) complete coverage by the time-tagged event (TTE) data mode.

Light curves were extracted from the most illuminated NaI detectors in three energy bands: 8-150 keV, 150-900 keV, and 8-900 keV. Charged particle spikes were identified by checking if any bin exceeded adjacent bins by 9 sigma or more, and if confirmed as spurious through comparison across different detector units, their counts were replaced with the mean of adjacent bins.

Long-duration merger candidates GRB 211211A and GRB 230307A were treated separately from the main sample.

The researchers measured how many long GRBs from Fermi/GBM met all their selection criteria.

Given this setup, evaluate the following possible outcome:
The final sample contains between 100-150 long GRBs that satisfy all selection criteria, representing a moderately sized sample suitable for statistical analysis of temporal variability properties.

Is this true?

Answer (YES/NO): YES